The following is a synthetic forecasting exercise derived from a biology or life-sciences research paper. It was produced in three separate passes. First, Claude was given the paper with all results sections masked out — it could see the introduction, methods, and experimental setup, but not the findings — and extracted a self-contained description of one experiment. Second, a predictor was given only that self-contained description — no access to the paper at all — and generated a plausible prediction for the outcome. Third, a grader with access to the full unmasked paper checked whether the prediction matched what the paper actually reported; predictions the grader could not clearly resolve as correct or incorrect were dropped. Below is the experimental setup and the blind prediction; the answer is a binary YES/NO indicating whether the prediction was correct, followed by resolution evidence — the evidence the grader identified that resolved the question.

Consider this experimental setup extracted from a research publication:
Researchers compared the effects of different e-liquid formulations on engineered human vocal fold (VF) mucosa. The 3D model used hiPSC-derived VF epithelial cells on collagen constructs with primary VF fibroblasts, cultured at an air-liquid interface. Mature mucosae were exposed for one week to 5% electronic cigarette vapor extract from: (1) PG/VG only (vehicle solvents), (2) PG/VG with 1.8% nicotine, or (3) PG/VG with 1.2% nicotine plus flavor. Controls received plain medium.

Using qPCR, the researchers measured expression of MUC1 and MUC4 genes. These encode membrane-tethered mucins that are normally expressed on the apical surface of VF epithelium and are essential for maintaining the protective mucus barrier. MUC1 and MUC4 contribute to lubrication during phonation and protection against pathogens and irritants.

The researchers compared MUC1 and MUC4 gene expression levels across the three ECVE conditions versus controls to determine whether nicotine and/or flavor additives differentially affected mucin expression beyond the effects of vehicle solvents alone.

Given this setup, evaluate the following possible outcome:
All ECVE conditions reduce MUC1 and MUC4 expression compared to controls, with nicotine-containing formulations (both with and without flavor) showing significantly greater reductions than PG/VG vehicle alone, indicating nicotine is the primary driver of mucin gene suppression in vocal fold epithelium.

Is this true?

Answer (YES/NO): NO